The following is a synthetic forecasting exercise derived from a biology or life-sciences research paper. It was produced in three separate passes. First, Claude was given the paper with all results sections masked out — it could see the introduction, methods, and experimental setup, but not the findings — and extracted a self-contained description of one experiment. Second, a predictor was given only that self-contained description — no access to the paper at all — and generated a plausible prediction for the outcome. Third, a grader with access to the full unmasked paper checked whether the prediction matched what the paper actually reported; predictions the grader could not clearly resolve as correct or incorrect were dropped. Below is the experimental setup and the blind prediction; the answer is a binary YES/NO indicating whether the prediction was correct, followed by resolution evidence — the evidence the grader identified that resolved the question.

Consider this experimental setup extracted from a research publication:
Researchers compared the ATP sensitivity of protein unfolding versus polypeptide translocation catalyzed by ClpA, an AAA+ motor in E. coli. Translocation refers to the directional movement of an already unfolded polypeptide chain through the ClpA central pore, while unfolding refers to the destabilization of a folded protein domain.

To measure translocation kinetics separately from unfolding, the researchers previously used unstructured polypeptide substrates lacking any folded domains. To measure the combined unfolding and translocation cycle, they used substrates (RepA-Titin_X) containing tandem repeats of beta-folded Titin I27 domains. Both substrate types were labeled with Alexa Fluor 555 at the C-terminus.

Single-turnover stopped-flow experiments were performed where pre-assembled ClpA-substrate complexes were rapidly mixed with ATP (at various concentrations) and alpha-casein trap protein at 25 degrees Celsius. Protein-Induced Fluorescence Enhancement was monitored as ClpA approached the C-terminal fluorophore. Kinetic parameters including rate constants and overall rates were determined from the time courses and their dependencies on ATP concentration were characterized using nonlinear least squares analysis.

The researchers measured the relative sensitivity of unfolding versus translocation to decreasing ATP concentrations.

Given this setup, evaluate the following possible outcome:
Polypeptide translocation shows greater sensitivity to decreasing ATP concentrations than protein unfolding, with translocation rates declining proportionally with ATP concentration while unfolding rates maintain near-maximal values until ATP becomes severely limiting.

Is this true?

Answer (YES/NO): NO